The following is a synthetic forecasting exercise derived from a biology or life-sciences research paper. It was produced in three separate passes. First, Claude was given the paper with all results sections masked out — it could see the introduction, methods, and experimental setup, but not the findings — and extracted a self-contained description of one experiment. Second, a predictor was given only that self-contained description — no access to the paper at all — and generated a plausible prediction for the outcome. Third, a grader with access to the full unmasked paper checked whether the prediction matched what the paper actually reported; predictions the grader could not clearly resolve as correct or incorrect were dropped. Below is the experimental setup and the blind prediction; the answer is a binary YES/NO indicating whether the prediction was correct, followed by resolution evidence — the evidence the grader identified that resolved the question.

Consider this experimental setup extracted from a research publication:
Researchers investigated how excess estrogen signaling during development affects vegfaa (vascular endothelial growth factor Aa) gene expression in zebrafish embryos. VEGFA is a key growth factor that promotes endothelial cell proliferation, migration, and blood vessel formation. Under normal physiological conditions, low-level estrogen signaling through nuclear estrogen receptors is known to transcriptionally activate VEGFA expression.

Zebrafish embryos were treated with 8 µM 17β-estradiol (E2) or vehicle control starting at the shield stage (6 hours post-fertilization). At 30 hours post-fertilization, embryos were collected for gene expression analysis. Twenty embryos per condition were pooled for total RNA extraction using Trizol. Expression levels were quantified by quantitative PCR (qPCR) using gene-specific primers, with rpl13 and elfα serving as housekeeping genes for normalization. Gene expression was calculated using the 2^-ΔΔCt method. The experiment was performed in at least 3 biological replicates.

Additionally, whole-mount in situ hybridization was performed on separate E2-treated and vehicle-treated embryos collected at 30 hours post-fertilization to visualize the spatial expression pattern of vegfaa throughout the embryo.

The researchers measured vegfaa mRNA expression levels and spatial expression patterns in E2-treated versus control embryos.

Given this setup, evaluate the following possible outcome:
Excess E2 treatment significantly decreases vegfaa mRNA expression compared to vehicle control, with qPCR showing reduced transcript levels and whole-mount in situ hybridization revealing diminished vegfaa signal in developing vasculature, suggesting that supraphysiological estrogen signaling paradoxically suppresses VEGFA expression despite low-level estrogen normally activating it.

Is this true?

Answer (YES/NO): YES